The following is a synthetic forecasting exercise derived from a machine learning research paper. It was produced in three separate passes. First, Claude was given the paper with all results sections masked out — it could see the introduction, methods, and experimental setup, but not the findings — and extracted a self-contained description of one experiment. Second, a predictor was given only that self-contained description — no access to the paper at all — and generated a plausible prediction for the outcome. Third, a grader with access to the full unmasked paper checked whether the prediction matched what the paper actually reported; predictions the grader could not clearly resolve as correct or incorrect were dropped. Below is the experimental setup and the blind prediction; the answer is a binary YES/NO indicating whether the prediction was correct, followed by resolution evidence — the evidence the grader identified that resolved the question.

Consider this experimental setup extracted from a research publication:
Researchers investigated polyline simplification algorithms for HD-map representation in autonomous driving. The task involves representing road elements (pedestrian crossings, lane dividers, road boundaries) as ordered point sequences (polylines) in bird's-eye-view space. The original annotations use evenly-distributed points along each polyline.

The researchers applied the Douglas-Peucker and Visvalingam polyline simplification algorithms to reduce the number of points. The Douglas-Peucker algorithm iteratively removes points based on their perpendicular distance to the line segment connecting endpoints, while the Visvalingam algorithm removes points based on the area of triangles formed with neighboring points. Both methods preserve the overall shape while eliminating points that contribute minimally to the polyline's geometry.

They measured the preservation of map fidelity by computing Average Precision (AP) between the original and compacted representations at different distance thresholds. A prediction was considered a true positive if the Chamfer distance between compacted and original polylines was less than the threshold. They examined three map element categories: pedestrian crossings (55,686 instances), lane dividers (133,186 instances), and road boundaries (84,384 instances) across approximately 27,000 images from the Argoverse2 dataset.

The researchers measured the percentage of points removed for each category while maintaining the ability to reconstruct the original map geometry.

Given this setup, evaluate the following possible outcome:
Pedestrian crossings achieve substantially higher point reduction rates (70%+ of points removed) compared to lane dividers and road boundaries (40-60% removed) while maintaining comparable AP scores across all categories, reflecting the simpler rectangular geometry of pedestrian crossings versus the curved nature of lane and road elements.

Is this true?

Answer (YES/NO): NO